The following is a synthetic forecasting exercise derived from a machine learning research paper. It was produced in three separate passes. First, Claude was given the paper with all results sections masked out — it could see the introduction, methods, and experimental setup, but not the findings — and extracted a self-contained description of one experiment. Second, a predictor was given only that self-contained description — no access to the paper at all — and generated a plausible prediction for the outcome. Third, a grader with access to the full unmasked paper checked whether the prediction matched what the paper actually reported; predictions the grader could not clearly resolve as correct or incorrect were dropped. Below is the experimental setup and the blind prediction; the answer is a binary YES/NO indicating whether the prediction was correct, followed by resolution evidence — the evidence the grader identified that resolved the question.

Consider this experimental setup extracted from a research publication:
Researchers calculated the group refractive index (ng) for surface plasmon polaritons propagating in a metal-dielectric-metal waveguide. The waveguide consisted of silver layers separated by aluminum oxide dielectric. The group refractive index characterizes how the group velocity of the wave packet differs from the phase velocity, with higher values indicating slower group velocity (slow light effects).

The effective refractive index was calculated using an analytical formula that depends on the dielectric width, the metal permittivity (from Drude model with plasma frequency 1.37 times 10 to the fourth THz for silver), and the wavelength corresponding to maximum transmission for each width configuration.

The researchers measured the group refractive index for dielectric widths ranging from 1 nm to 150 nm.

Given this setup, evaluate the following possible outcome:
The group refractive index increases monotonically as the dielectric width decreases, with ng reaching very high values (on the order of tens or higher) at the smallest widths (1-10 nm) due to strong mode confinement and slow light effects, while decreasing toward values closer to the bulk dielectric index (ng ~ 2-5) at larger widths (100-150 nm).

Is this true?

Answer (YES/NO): NO